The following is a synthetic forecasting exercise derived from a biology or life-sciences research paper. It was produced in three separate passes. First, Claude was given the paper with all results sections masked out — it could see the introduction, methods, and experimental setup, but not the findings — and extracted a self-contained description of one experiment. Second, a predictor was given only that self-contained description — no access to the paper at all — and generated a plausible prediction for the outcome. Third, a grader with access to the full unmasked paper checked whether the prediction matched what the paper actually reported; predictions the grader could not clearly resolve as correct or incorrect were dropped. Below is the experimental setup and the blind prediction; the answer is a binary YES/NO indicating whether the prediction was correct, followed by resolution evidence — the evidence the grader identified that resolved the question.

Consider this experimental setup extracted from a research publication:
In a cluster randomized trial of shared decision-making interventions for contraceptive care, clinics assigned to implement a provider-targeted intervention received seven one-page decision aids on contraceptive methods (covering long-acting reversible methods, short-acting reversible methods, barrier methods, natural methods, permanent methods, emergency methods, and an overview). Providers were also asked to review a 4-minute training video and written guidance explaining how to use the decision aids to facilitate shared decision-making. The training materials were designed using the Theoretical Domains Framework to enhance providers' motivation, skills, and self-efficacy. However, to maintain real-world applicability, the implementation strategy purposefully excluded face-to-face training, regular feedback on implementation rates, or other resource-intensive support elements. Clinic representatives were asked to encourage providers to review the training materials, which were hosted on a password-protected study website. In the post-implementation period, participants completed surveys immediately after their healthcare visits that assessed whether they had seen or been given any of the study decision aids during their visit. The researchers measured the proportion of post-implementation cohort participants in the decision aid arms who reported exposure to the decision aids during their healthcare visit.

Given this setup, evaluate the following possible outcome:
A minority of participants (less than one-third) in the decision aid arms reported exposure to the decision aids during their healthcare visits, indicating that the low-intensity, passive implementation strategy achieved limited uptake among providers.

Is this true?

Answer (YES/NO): YES